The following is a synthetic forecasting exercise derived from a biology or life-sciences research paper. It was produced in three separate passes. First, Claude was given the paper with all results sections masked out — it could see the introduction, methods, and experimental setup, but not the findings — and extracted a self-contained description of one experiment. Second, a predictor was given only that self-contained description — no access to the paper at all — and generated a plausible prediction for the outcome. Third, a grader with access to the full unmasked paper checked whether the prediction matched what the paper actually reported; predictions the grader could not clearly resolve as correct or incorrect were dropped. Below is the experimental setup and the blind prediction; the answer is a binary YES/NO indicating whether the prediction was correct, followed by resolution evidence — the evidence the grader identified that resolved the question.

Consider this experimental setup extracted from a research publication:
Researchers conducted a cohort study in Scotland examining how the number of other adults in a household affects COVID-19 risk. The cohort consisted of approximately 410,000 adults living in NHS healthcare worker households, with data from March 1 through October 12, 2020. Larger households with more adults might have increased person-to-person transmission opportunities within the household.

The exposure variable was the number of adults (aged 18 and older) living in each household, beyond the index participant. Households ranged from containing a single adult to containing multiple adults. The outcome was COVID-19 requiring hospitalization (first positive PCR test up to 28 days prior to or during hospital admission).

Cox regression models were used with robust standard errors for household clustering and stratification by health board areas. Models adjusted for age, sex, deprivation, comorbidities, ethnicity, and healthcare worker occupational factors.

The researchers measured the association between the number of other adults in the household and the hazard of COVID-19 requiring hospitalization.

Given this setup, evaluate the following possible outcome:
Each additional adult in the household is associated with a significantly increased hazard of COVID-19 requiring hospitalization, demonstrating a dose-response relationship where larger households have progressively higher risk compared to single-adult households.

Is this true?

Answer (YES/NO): NO